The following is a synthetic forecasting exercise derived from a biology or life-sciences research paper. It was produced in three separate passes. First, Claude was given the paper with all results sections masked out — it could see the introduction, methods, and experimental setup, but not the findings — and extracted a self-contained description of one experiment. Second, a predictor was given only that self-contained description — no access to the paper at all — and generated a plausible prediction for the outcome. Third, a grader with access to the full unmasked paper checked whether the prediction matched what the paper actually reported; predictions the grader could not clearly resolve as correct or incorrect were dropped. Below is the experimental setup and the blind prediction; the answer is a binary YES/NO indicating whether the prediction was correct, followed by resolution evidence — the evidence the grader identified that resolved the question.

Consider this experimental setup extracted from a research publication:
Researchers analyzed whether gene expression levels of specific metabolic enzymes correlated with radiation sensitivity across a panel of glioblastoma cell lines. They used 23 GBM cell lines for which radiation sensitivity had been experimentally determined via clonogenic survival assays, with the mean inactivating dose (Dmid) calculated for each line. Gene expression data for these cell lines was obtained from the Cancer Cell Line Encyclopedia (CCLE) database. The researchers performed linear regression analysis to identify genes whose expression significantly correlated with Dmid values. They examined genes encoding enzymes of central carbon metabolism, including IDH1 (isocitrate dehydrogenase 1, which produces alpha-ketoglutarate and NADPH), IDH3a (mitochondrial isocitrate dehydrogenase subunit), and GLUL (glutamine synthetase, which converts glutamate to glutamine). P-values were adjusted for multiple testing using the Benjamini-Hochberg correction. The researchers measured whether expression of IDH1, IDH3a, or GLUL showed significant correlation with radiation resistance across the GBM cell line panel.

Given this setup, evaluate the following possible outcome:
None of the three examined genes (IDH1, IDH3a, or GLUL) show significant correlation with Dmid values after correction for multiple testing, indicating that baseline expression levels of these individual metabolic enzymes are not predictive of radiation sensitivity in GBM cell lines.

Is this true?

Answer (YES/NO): NO